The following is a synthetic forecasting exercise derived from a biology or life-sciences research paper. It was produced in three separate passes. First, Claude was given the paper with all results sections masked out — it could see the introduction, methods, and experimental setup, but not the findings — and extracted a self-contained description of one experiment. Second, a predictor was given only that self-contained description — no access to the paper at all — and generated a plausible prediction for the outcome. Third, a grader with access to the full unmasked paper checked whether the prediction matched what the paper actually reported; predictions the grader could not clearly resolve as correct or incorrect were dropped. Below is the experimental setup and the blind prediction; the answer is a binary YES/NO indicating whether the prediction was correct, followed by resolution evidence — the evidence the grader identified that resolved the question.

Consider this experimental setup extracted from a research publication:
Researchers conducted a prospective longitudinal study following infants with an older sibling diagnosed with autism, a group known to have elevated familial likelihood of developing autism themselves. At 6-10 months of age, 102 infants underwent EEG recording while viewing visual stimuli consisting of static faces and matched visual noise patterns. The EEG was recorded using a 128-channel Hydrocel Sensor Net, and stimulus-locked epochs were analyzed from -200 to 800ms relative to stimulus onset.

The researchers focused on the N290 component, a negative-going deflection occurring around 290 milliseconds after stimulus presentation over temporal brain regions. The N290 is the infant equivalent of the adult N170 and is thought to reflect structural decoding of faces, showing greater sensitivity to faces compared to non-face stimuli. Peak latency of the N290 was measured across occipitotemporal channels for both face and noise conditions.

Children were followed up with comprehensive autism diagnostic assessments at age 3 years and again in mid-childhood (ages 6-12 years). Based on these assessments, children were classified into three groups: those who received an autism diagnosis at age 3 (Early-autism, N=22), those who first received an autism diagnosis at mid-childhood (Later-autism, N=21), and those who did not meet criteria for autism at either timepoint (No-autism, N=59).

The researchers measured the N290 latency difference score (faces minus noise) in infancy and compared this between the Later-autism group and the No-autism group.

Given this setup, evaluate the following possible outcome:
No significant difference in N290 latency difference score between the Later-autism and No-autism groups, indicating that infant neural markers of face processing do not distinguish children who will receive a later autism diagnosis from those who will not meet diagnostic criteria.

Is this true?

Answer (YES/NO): YES